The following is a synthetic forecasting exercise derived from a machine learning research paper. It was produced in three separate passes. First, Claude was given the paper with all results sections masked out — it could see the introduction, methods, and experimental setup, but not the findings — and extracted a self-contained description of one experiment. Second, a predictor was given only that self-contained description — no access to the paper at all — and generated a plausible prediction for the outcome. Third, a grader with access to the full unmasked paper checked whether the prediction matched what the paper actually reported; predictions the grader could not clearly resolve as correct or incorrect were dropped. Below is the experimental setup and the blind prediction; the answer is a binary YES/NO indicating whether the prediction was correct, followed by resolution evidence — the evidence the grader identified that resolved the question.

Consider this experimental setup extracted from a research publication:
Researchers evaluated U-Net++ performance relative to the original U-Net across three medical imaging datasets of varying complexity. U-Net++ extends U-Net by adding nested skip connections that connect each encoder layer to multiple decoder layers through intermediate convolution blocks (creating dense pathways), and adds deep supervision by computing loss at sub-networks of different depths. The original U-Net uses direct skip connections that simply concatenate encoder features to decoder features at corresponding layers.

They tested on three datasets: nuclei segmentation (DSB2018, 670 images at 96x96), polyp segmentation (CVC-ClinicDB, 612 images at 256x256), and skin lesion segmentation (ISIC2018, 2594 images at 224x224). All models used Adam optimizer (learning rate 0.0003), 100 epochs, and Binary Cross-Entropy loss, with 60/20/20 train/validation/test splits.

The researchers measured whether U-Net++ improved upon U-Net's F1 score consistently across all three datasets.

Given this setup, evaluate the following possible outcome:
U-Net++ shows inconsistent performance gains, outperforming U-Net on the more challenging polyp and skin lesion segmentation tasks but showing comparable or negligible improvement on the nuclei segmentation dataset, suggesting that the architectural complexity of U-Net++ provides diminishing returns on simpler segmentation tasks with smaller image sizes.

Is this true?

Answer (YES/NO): NO